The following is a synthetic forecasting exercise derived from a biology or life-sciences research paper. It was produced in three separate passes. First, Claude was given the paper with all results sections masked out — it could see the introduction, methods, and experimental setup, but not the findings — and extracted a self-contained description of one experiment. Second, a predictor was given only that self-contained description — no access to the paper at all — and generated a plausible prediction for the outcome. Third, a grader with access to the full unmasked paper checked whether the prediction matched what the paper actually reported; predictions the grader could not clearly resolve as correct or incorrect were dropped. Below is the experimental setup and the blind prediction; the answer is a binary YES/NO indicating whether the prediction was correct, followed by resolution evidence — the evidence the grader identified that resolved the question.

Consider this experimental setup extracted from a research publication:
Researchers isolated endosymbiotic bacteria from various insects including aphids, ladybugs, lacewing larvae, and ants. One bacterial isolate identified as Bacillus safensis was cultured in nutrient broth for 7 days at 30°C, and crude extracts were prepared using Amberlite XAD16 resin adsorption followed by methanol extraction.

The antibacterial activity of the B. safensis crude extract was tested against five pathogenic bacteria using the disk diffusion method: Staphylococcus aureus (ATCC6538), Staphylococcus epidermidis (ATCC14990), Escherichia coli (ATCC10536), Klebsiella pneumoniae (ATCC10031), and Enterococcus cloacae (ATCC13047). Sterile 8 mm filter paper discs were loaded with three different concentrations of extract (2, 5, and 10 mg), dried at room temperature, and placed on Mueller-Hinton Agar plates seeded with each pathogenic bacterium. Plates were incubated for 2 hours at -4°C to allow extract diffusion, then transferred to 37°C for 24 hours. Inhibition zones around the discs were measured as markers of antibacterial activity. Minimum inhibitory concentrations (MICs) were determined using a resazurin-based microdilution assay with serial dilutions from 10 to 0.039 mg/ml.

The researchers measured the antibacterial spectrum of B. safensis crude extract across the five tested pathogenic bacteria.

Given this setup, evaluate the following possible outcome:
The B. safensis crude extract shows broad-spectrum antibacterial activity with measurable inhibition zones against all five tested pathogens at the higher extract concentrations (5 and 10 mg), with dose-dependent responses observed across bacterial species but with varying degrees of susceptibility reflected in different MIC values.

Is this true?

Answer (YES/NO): NO